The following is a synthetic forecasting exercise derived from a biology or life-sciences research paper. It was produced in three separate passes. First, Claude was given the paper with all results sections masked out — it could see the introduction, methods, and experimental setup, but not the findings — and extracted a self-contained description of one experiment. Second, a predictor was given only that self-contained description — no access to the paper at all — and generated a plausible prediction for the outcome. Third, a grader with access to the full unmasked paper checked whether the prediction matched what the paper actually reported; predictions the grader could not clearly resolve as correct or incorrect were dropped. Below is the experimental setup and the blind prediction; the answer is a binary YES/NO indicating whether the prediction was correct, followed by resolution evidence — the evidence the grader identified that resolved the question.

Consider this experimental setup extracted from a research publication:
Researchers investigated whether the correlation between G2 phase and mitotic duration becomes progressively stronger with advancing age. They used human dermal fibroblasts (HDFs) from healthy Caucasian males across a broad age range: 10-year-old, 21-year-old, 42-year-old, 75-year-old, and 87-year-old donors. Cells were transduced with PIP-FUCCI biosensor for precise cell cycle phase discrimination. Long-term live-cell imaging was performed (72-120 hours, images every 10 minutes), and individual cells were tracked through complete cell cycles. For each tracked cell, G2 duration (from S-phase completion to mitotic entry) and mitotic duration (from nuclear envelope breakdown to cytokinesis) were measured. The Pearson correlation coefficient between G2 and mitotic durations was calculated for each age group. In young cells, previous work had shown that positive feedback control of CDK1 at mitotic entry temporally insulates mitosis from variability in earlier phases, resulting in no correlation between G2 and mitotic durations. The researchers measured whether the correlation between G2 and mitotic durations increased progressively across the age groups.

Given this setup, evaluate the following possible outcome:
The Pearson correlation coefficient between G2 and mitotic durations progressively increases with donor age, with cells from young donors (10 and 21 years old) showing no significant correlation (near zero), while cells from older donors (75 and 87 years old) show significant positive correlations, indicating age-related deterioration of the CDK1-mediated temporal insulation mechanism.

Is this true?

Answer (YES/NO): NO